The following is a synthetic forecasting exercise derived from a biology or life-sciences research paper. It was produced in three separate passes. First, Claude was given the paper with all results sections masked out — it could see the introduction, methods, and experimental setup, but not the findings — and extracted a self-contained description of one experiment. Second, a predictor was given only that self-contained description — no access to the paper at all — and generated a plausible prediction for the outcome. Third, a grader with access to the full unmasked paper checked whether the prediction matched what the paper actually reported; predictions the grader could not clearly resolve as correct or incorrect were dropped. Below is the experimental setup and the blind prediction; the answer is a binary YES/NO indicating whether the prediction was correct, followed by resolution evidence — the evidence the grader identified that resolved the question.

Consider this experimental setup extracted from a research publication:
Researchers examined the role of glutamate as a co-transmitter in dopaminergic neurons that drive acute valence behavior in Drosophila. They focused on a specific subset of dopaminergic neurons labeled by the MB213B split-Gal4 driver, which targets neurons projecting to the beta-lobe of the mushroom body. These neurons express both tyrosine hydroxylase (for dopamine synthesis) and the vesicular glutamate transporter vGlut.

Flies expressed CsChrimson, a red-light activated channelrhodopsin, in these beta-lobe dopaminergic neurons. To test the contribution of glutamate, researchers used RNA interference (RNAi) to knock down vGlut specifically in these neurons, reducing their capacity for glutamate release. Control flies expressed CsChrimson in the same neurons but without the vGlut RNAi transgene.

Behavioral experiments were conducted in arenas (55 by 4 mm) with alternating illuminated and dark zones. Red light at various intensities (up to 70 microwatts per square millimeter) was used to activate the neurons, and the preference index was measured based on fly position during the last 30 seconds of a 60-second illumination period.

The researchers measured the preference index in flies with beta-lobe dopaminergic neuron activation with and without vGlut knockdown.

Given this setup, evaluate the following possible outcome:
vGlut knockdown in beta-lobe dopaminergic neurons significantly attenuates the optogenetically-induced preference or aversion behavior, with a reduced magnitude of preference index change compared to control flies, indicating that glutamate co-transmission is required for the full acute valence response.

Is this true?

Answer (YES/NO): YES